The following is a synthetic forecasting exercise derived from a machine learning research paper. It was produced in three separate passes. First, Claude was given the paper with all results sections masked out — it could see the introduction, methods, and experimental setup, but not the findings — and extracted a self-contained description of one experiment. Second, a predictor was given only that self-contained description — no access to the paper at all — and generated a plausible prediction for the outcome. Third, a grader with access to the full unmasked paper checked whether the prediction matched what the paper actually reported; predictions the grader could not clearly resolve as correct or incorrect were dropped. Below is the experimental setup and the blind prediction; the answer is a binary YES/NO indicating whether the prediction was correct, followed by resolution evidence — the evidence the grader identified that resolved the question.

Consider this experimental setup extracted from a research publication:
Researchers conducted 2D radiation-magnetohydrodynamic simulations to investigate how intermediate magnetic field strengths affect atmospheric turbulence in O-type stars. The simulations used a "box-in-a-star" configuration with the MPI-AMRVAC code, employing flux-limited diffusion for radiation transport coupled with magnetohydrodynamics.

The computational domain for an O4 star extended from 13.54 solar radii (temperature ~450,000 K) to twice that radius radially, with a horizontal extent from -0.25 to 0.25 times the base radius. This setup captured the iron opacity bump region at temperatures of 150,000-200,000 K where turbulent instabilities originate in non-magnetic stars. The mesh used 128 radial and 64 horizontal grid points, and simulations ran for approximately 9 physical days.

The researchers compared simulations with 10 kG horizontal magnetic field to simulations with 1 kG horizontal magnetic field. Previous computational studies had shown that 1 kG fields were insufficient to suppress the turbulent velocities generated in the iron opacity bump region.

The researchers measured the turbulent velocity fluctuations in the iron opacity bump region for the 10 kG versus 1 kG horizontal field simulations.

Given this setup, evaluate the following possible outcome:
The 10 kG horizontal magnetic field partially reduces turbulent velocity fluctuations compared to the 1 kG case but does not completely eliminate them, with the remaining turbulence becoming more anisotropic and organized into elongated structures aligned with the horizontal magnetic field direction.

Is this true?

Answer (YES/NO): NO